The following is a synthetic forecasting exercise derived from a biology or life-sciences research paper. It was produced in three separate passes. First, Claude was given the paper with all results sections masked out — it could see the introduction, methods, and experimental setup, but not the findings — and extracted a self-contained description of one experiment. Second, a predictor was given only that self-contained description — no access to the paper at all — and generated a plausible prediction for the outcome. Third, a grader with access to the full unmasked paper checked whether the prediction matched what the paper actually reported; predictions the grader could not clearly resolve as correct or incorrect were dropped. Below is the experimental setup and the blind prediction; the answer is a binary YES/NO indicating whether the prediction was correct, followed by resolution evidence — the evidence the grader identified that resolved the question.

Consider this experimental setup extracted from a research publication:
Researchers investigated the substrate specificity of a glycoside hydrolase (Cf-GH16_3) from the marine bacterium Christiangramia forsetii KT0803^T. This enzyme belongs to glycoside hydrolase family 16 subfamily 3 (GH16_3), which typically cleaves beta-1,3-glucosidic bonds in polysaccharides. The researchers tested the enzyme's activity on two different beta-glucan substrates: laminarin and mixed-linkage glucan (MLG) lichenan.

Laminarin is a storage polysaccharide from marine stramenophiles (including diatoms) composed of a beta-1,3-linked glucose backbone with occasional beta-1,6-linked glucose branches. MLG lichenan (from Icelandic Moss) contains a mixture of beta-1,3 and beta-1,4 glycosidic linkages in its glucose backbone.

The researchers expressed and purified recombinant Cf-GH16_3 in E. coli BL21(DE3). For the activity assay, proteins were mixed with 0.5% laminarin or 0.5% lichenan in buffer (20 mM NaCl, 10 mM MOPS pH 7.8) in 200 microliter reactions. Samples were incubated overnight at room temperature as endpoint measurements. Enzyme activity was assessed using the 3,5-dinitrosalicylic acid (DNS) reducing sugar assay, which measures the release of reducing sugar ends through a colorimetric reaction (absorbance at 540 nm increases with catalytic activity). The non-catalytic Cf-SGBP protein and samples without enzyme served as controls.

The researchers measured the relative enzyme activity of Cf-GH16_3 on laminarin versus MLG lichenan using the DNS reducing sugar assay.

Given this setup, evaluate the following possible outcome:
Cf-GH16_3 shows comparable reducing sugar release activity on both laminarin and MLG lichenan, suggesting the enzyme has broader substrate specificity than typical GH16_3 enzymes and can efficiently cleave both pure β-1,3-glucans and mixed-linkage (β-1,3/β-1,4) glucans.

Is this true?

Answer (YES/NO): NO